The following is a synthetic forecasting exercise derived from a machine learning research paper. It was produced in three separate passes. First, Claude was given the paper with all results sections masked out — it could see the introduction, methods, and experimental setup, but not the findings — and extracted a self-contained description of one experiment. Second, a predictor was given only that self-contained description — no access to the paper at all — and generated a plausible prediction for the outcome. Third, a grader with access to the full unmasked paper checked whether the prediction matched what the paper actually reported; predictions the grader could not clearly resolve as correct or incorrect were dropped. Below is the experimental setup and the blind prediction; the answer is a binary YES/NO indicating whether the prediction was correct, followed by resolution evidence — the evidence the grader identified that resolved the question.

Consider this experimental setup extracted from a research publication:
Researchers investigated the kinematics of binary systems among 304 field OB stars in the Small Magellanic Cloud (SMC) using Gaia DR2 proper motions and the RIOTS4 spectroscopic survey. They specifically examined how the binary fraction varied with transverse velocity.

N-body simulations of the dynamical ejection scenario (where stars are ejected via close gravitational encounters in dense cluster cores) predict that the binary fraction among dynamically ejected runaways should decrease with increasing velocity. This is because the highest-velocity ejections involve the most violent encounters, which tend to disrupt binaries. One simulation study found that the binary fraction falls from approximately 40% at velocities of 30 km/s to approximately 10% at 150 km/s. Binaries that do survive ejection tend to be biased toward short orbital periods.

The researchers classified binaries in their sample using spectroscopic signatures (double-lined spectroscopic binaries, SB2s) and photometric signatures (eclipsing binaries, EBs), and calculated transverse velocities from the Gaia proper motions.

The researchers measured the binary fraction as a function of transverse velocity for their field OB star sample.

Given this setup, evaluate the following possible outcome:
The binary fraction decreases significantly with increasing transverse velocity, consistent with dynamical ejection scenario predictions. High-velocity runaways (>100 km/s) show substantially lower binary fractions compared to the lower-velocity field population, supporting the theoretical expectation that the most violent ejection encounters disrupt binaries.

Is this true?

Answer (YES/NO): YES